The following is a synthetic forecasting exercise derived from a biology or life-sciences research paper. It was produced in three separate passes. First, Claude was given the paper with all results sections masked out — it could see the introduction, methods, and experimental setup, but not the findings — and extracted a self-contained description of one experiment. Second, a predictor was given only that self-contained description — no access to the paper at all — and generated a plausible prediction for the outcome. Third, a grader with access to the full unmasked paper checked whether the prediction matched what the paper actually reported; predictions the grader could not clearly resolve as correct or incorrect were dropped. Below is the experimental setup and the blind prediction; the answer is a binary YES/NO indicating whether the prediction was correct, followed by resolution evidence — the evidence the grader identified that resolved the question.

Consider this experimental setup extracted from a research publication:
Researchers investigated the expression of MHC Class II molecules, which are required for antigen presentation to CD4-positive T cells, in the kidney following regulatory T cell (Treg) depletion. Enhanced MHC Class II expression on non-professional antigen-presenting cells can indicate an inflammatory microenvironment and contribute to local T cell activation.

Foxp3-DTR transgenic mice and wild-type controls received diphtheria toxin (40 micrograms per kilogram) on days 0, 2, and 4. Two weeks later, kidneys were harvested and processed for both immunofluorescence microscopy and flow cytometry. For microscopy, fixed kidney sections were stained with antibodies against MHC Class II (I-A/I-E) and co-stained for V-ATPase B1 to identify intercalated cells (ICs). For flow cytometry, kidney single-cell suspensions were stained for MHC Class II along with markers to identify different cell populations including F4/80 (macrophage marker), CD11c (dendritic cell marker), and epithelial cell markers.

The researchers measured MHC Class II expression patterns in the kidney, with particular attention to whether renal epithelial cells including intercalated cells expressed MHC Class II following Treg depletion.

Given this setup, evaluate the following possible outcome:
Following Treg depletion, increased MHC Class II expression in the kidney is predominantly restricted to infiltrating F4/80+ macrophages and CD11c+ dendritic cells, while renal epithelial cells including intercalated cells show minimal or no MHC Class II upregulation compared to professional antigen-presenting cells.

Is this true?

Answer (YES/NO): YES